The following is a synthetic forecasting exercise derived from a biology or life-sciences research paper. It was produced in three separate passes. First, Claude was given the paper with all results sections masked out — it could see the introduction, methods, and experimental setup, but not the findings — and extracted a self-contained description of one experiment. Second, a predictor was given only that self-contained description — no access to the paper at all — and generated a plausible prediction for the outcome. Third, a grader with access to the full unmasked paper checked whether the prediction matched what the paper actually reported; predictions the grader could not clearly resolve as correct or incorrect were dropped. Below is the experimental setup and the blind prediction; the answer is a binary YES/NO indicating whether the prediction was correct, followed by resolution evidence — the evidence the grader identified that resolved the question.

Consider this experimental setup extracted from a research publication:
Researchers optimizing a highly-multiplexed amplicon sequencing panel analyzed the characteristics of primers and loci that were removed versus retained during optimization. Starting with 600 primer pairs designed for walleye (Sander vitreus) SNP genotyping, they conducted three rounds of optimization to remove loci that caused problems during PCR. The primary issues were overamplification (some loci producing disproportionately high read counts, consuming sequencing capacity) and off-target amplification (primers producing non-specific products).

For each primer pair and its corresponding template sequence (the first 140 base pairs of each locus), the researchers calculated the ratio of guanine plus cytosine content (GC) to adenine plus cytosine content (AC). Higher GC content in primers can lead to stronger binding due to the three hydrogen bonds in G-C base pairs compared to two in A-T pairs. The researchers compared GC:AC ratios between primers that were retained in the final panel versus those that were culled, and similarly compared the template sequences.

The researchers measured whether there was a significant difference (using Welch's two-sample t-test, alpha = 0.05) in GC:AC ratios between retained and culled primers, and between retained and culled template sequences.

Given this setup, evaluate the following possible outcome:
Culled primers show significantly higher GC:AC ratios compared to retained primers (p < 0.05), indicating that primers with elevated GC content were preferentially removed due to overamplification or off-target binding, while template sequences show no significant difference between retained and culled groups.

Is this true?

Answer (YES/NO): NO